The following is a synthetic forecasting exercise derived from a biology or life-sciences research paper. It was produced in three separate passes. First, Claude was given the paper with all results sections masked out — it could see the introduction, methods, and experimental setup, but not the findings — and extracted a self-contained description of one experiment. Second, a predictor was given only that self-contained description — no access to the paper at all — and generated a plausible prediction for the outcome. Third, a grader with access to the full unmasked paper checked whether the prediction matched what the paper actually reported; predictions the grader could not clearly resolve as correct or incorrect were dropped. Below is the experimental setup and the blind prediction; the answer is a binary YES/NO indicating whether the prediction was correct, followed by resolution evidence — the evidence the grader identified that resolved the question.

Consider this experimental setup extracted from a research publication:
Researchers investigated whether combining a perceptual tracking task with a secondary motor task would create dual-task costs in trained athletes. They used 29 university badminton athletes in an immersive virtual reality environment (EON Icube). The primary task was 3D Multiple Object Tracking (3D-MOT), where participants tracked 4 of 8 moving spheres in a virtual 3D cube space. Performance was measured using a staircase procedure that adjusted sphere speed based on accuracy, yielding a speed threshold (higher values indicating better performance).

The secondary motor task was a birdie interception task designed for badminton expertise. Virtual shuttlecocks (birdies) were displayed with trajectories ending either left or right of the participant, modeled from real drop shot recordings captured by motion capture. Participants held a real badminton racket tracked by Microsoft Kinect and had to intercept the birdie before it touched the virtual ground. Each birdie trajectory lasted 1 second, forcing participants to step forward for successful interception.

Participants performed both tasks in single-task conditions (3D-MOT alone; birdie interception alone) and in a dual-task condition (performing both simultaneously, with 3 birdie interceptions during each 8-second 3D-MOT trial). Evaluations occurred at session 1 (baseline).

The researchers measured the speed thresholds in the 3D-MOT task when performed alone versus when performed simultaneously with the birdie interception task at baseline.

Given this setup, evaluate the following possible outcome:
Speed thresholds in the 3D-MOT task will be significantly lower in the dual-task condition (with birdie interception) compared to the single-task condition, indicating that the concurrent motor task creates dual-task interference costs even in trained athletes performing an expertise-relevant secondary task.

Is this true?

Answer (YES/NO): YES